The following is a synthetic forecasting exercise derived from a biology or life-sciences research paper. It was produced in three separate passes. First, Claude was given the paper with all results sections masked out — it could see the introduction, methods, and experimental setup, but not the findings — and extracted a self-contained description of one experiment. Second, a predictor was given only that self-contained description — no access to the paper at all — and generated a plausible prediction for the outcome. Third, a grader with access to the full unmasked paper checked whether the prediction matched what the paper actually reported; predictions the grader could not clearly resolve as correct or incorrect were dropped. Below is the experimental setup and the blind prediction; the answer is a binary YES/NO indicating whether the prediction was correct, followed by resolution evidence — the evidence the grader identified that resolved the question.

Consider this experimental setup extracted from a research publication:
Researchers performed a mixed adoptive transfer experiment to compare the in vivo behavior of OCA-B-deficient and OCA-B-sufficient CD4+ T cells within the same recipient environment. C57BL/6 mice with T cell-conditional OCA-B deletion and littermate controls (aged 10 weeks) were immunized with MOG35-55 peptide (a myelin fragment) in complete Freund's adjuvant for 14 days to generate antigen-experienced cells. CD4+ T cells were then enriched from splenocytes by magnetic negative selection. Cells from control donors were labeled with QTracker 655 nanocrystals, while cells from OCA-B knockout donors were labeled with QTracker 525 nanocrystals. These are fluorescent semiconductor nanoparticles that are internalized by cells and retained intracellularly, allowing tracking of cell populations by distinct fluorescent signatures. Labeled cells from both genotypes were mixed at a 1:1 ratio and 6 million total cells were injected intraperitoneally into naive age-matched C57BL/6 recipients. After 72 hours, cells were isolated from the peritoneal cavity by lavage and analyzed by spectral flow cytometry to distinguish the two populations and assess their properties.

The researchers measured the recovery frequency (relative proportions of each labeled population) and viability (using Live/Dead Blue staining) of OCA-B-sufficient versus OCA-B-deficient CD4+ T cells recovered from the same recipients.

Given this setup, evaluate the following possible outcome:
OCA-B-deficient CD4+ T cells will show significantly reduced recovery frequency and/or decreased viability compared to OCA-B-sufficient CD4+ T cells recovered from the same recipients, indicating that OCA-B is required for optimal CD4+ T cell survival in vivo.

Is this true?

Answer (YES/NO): YES